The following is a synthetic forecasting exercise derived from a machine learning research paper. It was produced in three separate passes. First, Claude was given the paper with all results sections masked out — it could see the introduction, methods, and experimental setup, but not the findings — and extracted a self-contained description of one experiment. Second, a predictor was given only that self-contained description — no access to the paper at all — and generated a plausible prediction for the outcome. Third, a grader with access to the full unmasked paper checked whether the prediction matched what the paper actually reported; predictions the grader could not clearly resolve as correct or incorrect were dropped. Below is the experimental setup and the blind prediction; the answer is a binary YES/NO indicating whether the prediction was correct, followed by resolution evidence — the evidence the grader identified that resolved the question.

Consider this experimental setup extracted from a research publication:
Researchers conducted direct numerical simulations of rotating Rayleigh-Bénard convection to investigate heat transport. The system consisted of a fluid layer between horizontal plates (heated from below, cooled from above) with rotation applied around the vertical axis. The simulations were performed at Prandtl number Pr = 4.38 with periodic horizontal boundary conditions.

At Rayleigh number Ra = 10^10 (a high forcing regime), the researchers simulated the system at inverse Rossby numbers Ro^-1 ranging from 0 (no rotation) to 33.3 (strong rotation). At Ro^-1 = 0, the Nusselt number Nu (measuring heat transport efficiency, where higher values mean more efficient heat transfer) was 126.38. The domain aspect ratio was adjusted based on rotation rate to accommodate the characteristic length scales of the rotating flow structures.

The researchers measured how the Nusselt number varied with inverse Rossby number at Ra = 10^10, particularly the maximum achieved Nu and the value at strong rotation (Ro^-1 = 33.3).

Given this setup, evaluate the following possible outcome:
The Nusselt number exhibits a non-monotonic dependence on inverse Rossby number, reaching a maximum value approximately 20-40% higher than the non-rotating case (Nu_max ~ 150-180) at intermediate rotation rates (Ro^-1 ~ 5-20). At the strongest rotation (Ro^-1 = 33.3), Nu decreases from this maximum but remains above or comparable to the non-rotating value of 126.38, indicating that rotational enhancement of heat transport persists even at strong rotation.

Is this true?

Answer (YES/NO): NO